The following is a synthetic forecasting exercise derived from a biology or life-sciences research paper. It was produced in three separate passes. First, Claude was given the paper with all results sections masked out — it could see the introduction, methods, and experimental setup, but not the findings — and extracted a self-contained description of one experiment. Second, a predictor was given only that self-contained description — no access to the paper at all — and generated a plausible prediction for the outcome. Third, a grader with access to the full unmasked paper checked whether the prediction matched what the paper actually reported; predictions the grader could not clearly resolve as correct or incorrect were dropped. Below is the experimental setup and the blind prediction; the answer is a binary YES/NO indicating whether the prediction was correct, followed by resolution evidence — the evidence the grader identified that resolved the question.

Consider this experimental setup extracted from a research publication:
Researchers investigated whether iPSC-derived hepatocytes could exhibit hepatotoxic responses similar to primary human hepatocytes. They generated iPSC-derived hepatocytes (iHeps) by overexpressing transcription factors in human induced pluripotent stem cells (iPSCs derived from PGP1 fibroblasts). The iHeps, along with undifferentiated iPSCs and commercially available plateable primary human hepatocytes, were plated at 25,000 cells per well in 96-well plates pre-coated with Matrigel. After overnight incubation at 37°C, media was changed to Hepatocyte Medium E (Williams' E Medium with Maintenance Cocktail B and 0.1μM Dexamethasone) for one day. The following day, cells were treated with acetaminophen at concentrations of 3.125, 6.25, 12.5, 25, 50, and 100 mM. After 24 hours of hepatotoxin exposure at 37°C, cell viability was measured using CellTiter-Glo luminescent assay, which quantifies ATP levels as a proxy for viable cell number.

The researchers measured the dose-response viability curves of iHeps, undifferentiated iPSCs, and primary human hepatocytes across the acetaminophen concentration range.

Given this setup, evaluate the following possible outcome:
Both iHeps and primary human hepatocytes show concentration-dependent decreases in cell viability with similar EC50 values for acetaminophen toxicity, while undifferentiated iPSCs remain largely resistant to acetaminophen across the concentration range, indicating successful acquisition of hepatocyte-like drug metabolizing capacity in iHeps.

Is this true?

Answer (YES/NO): NO